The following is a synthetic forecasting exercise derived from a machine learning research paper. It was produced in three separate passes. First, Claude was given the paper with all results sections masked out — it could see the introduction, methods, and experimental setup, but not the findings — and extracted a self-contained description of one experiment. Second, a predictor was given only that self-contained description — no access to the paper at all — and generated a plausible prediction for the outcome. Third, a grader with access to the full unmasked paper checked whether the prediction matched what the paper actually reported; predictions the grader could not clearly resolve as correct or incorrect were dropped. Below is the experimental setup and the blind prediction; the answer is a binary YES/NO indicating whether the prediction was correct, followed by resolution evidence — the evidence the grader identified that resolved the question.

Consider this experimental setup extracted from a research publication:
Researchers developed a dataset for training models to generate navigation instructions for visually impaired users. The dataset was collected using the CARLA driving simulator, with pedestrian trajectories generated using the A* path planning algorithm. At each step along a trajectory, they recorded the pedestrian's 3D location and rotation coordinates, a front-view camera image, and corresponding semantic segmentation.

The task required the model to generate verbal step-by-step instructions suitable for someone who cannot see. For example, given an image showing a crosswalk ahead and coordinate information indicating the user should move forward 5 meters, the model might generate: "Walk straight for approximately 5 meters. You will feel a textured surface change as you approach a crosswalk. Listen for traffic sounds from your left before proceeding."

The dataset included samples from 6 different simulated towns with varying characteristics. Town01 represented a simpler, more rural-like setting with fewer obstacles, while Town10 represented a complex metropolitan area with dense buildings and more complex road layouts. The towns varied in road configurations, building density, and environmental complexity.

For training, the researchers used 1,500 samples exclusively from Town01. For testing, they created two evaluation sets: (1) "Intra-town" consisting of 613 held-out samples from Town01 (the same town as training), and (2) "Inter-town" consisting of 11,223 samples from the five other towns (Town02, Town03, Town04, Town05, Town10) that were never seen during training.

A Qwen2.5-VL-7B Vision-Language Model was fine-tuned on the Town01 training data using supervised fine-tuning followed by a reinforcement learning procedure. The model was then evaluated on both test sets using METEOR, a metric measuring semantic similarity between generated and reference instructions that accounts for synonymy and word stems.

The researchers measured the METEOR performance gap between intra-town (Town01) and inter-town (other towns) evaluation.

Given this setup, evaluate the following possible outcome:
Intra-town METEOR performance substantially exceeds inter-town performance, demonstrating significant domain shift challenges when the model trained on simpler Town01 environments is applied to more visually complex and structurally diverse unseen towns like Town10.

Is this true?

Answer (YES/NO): NO